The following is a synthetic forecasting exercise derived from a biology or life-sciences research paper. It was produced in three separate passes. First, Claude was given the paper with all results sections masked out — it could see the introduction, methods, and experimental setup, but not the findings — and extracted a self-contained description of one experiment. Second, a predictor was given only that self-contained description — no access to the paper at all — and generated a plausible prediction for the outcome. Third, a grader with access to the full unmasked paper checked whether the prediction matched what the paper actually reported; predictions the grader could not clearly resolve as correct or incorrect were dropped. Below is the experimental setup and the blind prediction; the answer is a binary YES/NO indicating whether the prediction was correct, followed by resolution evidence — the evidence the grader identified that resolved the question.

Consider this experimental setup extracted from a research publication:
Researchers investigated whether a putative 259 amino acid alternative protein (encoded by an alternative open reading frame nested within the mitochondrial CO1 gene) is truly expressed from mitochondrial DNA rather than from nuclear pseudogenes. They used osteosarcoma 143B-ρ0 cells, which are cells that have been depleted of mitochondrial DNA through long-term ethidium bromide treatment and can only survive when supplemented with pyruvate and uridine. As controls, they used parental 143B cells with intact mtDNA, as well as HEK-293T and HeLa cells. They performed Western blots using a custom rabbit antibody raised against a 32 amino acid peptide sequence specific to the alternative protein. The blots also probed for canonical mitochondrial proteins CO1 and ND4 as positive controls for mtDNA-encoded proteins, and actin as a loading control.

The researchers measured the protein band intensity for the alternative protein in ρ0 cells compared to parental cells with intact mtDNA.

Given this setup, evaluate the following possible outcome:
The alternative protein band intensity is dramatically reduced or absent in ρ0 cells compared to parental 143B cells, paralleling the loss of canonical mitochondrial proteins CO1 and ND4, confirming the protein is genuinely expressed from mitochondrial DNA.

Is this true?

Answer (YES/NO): YES